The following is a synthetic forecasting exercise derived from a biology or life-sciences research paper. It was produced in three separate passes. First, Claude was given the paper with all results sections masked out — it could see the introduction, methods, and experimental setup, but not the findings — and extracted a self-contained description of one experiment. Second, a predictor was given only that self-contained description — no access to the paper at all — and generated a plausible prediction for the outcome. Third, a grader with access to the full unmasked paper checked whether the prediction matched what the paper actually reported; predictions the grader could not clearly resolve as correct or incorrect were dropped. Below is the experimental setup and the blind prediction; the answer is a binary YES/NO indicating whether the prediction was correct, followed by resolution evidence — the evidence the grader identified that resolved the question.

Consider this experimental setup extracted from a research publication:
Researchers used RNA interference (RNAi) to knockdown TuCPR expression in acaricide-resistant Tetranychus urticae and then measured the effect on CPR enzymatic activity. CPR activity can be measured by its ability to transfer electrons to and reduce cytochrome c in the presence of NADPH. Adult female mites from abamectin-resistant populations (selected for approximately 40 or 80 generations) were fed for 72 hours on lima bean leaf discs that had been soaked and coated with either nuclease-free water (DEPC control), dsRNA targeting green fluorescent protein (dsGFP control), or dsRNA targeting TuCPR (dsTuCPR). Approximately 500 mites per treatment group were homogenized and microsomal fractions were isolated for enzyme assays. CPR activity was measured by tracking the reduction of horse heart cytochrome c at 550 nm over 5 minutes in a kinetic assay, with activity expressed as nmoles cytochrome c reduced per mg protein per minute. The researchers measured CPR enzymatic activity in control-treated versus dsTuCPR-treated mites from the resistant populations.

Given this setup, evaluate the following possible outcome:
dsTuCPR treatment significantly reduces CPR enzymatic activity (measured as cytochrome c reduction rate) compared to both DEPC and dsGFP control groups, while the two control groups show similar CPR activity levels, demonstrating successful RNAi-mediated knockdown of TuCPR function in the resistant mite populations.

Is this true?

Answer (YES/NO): YES